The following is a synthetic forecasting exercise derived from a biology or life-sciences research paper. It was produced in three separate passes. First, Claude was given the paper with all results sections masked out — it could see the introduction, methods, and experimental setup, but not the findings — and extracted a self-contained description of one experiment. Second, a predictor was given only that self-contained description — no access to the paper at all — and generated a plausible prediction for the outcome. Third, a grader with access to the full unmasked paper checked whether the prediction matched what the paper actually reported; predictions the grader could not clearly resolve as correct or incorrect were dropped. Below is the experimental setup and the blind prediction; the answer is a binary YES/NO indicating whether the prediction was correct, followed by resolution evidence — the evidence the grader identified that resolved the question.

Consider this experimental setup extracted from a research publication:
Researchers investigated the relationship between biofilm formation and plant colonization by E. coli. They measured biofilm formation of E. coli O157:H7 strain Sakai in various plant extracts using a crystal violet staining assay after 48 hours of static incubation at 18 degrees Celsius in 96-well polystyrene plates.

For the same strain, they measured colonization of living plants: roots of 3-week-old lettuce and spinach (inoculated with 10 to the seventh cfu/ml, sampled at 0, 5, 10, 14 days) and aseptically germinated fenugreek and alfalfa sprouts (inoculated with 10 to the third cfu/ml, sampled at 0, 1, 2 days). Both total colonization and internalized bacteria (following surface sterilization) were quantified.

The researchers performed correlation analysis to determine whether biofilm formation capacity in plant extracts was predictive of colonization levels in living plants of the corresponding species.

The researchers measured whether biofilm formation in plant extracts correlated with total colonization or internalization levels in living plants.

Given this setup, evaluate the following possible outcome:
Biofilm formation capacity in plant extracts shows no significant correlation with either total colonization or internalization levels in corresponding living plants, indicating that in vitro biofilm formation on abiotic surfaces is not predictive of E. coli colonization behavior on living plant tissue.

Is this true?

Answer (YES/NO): NO